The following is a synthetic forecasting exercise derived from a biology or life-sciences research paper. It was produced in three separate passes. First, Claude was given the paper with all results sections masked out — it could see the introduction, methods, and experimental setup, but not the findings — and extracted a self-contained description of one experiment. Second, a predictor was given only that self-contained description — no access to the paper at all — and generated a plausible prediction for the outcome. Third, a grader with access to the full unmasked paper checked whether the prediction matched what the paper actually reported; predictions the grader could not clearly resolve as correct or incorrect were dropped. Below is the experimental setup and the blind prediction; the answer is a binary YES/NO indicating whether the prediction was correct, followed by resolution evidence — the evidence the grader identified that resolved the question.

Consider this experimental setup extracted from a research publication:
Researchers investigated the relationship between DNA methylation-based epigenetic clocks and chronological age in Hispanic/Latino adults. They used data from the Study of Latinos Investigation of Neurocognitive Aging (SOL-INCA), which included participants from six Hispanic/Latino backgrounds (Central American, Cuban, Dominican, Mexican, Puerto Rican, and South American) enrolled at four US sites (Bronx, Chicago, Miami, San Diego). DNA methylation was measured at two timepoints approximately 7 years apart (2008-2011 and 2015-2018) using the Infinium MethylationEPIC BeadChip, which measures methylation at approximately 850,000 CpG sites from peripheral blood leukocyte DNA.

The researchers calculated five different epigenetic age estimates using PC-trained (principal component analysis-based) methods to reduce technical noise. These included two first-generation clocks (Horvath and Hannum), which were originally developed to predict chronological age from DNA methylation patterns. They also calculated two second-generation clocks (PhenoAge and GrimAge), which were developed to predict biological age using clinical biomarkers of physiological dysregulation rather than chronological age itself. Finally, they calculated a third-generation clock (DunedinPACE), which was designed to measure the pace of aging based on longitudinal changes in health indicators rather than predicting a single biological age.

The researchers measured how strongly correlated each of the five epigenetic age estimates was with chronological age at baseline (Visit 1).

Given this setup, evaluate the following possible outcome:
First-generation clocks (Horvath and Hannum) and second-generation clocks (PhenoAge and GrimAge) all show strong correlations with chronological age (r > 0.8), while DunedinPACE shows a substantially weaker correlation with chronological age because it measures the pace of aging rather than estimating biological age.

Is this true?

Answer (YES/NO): NO